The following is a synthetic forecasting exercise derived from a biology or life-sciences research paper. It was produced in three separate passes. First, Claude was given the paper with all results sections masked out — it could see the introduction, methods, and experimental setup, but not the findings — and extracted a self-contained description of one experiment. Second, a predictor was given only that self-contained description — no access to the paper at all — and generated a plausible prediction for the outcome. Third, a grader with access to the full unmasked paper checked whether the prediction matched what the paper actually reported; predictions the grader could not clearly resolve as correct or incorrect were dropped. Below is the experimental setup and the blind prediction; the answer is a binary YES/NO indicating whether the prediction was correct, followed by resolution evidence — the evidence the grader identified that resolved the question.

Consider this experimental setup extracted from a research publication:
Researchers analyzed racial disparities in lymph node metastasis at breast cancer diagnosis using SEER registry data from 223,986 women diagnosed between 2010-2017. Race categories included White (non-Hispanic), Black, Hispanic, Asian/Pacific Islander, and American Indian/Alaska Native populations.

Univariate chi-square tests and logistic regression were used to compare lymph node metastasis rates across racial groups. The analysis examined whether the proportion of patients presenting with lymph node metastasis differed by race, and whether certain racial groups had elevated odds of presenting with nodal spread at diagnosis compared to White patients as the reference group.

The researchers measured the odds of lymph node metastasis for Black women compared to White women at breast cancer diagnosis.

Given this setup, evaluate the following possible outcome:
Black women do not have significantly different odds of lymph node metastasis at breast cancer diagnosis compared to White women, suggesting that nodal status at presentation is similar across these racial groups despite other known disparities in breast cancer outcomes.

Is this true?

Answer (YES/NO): NO